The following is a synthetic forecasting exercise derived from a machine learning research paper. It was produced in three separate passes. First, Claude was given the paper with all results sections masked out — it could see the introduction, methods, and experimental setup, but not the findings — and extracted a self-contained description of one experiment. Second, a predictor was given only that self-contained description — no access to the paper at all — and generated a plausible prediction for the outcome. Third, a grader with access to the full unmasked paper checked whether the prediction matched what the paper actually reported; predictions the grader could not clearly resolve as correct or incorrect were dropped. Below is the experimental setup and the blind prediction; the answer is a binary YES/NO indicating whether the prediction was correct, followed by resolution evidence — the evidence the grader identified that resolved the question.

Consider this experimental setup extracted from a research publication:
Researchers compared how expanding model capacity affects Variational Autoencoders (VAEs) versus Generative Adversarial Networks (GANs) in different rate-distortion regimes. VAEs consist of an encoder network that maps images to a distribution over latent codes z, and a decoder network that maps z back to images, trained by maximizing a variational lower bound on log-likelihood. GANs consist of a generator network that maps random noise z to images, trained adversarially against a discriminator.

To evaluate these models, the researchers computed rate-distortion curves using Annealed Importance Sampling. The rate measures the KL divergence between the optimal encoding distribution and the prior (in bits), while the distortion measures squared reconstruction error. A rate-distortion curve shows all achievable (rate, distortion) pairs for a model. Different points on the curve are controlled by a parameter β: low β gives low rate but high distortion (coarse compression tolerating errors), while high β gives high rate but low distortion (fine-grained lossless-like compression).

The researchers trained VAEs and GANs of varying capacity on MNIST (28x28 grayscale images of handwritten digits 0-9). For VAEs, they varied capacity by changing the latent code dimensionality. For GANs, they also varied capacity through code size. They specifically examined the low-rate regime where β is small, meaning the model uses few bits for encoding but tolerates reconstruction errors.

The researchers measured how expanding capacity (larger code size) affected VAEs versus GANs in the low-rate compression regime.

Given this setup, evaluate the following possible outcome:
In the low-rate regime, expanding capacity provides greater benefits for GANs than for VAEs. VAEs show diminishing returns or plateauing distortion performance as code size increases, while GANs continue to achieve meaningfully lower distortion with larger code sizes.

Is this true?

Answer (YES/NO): NO